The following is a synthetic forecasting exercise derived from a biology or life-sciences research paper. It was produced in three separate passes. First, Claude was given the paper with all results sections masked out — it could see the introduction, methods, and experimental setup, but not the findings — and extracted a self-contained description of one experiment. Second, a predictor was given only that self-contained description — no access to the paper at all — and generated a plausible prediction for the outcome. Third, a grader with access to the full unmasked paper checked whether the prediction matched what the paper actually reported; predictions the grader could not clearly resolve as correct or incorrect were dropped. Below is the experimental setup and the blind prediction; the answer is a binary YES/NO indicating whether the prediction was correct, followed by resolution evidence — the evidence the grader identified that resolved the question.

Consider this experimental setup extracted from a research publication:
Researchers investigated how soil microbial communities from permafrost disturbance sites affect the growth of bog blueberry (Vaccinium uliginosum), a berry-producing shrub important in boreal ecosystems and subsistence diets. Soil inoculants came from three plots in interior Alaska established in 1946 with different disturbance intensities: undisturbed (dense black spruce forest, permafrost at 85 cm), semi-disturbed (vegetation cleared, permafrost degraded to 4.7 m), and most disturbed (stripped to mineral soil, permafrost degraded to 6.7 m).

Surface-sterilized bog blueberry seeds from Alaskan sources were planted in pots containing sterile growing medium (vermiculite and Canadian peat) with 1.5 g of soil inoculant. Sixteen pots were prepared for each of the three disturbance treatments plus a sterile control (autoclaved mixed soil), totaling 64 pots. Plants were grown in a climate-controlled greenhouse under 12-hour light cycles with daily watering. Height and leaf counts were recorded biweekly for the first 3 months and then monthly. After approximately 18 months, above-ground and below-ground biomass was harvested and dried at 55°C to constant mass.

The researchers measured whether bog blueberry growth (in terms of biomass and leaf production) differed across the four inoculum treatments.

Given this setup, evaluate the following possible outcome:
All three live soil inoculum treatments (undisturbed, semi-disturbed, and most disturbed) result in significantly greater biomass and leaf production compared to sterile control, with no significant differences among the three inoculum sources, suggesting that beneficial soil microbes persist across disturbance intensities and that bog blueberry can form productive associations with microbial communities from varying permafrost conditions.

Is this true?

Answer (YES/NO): NO